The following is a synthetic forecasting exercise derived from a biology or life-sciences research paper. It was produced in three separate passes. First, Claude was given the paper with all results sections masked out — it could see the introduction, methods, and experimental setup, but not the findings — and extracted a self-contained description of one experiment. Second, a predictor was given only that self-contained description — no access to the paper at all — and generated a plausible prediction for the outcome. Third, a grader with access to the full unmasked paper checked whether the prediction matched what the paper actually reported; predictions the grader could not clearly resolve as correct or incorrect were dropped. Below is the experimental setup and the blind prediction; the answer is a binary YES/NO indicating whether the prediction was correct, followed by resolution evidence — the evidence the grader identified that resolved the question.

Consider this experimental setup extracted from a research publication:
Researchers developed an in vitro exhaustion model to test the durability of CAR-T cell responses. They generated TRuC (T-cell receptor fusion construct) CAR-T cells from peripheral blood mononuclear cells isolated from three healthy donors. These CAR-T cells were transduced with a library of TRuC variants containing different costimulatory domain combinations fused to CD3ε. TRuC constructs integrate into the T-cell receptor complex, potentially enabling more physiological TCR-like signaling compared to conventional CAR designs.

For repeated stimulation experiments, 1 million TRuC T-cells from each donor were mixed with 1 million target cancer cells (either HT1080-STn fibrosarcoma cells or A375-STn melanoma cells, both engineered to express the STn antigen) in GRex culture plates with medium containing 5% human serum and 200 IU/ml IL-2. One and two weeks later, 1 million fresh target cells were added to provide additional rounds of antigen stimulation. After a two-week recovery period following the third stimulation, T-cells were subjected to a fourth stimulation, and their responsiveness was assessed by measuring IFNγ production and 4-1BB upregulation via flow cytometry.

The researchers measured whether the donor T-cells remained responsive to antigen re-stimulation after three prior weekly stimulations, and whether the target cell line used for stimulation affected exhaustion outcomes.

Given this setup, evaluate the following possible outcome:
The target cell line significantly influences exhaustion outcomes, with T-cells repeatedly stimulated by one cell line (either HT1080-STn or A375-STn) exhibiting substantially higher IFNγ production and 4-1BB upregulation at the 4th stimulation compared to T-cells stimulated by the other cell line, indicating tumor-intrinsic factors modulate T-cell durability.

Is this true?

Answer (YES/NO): YES